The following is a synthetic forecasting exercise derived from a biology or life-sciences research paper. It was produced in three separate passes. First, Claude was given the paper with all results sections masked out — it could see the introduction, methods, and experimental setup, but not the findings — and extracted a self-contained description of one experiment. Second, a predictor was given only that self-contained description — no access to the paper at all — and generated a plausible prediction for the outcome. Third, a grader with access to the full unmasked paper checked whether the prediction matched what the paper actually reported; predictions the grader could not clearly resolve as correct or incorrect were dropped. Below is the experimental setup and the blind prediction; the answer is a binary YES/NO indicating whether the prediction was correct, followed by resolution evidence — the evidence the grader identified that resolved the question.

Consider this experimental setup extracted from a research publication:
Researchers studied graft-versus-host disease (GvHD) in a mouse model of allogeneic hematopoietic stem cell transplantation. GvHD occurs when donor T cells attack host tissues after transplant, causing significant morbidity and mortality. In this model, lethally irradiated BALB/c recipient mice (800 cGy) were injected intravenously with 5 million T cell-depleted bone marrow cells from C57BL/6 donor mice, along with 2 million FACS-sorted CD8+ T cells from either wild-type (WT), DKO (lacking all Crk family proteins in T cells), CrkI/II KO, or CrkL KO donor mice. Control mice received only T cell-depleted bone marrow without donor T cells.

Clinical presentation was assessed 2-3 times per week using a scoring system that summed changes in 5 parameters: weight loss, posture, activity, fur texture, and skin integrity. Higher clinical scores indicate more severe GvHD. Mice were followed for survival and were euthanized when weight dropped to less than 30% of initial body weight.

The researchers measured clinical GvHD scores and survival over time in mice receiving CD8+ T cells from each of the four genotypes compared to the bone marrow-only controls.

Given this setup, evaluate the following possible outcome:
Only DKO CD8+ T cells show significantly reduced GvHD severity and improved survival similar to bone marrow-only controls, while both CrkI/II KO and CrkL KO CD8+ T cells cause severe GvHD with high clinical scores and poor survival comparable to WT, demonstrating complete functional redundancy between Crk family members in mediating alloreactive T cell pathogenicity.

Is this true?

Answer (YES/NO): NO